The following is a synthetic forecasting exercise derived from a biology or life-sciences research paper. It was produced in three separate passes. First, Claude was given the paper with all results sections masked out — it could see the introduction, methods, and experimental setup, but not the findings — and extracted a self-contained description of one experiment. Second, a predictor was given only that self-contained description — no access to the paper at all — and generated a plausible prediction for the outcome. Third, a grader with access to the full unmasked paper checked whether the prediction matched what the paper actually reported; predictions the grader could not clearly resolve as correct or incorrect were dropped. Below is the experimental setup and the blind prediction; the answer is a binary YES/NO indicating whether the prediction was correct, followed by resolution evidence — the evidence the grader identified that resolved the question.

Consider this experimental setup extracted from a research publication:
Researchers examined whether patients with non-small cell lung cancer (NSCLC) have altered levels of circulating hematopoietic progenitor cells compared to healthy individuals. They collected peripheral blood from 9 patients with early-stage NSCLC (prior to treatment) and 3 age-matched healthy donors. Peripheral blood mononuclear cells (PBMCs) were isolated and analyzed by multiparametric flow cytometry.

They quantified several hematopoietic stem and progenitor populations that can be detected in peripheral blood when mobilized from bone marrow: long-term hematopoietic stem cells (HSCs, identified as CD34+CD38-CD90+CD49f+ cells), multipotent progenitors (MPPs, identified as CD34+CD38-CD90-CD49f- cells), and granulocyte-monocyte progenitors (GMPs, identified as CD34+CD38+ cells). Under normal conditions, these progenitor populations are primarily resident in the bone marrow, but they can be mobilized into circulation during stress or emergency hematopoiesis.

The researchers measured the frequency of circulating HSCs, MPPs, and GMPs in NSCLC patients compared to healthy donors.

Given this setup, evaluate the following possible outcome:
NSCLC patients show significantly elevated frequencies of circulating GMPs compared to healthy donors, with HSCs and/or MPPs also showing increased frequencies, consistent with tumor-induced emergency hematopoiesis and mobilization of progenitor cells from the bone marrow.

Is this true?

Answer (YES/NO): YES